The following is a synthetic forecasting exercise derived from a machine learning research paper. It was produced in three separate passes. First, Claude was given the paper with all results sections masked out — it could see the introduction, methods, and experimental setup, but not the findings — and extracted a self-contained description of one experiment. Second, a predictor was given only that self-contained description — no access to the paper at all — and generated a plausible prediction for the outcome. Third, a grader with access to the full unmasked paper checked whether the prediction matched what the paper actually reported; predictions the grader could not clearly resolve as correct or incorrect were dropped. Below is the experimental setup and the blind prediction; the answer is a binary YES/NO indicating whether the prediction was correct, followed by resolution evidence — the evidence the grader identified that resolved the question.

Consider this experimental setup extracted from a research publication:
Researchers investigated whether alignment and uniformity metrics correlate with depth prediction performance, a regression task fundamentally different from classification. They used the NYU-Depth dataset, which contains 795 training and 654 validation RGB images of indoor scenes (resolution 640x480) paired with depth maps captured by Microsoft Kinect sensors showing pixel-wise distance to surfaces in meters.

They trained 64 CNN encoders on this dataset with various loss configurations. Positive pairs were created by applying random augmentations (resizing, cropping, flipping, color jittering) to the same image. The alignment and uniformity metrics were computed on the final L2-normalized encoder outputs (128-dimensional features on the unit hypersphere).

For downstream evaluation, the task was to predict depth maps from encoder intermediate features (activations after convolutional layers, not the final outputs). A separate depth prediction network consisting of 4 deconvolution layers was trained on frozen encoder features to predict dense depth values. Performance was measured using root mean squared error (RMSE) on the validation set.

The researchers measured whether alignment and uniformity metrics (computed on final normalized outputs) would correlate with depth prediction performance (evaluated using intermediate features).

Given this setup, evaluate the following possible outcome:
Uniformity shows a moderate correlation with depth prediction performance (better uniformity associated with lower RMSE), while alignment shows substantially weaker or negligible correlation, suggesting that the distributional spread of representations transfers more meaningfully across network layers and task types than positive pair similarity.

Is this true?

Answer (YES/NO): NO